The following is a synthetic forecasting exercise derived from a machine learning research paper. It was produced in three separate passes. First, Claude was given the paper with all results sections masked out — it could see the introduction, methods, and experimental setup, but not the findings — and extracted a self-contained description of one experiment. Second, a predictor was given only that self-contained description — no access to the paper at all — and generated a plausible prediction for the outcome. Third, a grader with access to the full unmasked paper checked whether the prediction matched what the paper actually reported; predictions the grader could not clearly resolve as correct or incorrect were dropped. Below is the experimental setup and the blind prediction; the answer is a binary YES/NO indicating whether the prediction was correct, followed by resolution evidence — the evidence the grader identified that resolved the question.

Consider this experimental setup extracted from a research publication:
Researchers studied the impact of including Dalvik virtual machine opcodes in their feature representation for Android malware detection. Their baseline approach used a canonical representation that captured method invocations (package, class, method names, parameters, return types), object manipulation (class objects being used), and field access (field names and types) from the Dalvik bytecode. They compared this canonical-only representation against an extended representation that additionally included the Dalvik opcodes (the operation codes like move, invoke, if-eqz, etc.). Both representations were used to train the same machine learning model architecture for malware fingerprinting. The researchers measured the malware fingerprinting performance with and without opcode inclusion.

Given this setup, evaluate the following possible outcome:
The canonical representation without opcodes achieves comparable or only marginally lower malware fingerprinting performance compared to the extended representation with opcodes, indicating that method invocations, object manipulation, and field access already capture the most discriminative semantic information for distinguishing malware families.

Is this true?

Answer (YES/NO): NO